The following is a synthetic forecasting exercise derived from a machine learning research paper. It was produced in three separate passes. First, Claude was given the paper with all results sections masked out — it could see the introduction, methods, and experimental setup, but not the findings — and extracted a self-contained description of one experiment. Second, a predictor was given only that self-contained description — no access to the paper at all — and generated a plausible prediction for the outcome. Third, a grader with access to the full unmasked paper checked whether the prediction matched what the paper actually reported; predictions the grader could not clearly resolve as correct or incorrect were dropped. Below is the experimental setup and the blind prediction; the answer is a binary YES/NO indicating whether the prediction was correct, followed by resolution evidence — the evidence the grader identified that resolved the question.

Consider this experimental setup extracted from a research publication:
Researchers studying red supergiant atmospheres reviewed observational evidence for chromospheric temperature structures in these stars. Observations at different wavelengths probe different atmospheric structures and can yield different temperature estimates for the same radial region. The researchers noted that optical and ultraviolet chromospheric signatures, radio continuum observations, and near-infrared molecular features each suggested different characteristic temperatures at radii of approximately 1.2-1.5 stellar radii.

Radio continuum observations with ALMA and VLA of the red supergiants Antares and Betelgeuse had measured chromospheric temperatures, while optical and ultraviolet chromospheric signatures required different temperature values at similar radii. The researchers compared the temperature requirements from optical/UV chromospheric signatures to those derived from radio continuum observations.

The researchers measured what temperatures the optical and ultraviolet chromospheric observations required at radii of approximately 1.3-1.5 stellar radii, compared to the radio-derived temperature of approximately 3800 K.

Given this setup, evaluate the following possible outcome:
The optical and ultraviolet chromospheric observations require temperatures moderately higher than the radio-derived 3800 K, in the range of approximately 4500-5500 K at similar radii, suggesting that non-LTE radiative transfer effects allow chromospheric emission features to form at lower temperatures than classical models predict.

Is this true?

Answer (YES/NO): YES